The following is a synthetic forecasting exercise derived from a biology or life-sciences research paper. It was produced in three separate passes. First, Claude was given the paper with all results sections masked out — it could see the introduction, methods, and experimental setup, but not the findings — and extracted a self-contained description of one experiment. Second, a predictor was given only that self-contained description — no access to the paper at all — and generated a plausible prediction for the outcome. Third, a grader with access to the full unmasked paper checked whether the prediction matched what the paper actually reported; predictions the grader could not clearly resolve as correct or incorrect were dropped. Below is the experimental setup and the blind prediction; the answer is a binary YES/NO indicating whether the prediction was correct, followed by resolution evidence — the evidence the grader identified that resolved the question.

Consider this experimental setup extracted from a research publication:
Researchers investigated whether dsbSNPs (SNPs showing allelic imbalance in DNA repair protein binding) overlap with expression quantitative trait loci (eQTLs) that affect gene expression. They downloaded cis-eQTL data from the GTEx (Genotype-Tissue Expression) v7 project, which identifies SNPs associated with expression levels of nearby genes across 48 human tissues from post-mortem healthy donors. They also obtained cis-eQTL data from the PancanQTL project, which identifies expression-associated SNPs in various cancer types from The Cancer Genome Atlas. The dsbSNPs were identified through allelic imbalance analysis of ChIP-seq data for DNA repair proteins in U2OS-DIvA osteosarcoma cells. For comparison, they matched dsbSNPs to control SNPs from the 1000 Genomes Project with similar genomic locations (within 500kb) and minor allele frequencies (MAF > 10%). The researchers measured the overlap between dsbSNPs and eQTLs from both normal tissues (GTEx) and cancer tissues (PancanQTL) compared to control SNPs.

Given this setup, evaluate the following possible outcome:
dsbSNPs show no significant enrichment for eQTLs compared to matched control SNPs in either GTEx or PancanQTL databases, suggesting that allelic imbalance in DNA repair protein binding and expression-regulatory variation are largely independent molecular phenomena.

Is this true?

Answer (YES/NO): NO